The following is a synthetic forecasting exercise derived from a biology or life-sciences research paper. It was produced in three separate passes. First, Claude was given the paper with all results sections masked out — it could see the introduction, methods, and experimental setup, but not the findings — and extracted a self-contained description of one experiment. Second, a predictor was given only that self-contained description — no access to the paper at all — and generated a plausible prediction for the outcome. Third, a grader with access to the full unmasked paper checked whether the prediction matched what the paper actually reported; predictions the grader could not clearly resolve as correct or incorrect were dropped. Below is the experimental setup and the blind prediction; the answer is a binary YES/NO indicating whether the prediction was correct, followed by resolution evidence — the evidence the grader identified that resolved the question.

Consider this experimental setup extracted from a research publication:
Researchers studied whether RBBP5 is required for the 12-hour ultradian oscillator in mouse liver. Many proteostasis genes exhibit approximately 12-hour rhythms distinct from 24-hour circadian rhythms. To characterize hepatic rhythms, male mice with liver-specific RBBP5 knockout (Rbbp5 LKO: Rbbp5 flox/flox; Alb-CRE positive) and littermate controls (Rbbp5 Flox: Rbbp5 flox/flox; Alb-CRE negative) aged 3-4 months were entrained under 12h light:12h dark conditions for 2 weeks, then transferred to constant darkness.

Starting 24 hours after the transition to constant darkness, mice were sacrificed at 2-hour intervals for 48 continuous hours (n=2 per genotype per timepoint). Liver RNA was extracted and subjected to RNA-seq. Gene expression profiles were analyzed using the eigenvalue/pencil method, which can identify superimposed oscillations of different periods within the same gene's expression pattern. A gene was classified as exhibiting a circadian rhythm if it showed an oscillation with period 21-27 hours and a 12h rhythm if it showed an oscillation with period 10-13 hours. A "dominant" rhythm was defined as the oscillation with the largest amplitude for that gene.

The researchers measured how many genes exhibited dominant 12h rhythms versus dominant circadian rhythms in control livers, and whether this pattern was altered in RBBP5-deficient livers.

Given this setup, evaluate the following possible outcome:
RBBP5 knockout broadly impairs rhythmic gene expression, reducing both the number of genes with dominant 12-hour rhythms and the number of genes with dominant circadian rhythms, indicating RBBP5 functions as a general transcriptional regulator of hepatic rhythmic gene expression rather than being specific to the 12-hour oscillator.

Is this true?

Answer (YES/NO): NO